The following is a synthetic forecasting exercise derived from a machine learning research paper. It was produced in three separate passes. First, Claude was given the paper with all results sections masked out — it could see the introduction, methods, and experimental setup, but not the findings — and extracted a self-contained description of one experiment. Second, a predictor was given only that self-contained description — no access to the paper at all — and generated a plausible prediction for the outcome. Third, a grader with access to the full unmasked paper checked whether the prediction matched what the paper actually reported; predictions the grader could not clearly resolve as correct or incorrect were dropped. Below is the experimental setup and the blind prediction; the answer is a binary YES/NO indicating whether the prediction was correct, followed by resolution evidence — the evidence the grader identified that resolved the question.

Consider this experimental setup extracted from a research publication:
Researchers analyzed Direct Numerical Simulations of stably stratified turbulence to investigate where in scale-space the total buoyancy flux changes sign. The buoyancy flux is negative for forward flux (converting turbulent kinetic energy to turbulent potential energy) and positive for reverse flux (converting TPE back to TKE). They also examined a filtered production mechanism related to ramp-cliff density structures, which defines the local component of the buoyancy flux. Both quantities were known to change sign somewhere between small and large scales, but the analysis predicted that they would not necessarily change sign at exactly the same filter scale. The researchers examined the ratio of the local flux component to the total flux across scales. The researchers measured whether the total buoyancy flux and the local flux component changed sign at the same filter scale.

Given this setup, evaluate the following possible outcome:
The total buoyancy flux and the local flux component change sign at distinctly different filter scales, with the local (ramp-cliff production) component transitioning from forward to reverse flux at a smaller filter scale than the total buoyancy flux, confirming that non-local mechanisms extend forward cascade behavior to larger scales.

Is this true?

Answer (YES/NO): NO